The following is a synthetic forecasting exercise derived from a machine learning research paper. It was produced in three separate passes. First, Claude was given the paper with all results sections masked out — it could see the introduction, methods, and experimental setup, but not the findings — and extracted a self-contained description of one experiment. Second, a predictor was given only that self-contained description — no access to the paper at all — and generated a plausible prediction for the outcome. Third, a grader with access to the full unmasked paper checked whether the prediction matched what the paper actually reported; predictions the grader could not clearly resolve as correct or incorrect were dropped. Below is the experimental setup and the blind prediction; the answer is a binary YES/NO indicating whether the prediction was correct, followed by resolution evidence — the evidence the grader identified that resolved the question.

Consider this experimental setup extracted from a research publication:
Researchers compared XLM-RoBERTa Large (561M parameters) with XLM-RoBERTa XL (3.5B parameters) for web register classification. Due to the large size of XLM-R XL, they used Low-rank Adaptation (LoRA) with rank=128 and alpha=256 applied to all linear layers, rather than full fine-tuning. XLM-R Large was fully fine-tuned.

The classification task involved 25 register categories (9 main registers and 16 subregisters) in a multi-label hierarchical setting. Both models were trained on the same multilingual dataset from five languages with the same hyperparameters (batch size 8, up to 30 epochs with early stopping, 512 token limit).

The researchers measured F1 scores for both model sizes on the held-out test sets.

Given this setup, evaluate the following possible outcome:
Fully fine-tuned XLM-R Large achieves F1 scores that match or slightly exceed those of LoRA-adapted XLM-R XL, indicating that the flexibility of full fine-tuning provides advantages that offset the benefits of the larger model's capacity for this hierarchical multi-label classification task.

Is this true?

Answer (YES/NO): NO